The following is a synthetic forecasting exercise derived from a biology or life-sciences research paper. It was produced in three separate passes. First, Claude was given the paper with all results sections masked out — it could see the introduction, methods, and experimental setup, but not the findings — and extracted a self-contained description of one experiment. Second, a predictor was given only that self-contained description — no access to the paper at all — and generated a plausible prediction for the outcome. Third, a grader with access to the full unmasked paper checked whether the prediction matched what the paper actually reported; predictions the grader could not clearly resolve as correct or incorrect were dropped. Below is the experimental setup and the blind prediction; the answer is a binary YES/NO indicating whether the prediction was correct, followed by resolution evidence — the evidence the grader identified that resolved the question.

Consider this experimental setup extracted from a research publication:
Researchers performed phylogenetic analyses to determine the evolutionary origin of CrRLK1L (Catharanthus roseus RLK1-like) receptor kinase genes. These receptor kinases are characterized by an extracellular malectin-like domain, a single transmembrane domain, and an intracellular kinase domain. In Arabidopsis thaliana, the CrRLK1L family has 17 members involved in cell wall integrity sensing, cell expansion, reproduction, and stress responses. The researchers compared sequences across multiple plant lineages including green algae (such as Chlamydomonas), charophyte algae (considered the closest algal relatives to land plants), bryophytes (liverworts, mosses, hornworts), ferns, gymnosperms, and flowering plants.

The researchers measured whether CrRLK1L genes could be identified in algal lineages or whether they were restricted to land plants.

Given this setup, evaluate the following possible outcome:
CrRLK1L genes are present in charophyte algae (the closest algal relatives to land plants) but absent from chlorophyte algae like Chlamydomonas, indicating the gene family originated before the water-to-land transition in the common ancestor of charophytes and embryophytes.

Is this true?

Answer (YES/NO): NO